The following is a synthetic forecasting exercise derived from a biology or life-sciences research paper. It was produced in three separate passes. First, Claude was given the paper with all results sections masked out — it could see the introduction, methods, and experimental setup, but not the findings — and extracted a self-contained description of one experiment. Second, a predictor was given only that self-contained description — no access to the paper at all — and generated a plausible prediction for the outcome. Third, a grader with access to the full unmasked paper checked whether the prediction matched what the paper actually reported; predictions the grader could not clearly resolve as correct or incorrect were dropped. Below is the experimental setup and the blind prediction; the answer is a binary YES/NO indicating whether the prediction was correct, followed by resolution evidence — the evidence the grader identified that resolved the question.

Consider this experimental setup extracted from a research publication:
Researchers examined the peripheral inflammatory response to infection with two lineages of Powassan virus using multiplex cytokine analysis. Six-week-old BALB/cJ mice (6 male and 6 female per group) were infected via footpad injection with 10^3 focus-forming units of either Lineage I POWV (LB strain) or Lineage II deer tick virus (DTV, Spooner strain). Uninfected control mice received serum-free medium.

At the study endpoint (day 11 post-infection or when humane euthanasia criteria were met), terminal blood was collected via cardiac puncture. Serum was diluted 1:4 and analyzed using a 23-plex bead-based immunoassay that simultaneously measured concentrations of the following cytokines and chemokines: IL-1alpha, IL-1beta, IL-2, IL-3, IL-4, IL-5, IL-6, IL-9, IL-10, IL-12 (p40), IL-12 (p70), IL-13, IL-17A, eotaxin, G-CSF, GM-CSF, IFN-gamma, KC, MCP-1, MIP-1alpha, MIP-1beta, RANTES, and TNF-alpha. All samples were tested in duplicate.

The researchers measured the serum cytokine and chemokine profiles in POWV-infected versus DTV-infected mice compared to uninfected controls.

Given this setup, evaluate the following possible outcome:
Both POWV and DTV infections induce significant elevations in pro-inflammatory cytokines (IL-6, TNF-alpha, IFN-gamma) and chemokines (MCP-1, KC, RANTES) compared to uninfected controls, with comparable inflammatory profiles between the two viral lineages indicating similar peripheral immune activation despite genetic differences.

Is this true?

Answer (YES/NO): NO